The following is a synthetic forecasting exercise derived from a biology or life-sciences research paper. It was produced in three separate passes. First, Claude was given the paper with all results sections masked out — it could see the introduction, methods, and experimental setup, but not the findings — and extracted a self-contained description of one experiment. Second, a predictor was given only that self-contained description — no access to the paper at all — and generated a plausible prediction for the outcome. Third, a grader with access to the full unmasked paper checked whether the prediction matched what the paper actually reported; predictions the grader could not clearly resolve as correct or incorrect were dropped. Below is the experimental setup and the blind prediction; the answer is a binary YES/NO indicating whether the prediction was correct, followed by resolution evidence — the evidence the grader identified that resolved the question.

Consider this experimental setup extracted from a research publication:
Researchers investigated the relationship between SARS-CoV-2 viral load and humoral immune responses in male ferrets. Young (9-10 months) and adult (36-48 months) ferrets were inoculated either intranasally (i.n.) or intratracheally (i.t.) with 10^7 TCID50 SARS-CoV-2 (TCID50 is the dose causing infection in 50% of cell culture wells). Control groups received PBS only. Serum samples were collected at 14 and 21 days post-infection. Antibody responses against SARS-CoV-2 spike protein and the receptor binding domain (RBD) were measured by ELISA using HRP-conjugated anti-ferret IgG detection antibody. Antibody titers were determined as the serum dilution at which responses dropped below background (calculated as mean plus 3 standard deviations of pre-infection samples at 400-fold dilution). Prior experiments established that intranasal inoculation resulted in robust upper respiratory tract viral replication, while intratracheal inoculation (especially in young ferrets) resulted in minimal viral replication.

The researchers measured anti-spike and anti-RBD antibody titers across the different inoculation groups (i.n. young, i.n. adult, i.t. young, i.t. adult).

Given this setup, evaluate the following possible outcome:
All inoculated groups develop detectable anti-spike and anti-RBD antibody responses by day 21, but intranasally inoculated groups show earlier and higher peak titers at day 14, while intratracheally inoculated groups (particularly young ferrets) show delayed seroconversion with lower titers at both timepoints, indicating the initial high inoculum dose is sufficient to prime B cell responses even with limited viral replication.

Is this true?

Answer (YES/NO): NO